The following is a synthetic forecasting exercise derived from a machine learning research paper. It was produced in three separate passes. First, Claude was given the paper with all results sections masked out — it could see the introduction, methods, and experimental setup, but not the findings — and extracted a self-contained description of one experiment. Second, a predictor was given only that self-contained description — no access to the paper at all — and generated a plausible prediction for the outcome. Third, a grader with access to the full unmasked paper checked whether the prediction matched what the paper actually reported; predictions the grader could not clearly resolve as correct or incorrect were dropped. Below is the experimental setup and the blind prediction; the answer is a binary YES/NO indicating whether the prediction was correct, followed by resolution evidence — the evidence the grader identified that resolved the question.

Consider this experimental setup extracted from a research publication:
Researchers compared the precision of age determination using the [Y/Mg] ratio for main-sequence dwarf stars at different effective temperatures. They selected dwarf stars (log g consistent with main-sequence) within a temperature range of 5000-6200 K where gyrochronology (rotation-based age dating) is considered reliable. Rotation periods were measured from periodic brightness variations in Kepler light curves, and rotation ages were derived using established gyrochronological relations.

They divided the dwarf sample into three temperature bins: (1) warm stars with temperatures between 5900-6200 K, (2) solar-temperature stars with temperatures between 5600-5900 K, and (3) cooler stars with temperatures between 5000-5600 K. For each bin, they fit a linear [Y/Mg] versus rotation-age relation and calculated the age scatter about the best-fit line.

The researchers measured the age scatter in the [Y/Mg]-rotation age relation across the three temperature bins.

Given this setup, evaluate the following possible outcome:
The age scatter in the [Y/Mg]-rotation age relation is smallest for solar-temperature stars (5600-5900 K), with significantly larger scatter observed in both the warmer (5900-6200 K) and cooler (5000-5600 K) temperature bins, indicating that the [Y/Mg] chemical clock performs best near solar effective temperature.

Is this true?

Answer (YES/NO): YES